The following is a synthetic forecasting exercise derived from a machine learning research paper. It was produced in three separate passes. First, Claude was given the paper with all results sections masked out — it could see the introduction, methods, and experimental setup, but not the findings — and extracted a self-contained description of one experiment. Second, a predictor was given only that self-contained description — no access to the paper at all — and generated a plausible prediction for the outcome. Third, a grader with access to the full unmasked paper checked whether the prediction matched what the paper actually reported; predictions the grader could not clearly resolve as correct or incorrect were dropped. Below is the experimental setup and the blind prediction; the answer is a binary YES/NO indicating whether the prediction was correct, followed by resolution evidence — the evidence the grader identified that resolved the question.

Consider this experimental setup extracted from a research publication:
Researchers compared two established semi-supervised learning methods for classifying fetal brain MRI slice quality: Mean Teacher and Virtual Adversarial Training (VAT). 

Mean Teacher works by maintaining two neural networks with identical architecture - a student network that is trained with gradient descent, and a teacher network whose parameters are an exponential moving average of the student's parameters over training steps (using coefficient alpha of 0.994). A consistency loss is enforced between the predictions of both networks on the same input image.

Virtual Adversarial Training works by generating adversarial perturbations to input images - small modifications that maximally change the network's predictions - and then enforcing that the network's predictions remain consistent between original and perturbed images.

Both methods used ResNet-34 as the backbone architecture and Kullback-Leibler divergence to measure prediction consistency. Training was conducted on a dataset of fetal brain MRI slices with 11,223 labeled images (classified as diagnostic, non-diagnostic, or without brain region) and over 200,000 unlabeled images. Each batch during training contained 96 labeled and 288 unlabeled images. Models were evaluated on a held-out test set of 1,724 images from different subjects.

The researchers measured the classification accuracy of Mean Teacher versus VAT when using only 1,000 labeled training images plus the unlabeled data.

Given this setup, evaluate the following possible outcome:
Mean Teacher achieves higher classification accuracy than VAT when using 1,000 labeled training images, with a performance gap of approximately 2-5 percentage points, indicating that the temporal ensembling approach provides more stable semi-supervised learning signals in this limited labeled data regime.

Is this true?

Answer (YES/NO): YES